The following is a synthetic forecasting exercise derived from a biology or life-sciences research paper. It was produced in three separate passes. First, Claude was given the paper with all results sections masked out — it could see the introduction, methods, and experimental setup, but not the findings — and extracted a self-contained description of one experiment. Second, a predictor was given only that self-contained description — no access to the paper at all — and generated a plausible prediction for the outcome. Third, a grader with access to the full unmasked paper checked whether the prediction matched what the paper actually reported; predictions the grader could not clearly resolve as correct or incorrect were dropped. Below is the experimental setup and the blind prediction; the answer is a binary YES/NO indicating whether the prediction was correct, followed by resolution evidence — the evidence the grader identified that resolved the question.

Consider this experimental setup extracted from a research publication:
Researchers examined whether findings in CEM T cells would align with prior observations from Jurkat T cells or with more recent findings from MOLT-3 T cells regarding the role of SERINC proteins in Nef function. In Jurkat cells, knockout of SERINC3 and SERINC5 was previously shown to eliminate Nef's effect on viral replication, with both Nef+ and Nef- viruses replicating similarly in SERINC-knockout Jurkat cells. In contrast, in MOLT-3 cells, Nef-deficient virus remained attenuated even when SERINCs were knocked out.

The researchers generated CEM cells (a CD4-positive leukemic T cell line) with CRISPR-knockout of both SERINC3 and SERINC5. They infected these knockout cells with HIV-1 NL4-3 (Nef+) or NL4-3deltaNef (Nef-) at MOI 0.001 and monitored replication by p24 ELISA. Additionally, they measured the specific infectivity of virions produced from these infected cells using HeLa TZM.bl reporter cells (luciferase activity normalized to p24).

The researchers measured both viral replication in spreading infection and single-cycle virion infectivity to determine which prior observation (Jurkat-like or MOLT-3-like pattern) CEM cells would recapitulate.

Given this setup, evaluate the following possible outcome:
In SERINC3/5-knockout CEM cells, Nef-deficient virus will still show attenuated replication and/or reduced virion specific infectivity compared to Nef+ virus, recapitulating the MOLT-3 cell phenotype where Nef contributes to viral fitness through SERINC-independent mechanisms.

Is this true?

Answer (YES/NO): YES